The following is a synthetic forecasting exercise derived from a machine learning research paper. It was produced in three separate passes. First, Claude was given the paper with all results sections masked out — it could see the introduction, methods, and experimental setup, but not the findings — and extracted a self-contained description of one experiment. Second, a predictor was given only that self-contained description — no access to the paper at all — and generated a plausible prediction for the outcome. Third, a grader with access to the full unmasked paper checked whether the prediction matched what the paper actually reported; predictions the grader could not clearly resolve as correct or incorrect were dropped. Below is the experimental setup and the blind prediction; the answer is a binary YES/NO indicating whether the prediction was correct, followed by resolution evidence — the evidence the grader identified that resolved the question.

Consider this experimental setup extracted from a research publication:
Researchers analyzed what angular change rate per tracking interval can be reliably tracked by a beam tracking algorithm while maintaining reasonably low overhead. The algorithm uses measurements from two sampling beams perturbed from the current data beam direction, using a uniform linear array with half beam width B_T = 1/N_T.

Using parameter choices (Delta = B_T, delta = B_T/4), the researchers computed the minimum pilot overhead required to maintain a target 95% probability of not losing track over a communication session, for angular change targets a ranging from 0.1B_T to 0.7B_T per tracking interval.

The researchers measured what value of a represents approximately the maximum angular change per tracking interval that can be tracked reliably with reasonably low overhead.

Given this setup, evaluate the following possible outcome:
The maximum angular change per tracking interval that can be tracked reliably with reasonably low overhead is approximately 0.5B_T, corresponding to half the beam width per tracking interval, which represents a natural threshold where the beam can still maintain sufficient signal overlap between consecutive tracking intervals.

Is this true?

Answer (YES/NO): NO